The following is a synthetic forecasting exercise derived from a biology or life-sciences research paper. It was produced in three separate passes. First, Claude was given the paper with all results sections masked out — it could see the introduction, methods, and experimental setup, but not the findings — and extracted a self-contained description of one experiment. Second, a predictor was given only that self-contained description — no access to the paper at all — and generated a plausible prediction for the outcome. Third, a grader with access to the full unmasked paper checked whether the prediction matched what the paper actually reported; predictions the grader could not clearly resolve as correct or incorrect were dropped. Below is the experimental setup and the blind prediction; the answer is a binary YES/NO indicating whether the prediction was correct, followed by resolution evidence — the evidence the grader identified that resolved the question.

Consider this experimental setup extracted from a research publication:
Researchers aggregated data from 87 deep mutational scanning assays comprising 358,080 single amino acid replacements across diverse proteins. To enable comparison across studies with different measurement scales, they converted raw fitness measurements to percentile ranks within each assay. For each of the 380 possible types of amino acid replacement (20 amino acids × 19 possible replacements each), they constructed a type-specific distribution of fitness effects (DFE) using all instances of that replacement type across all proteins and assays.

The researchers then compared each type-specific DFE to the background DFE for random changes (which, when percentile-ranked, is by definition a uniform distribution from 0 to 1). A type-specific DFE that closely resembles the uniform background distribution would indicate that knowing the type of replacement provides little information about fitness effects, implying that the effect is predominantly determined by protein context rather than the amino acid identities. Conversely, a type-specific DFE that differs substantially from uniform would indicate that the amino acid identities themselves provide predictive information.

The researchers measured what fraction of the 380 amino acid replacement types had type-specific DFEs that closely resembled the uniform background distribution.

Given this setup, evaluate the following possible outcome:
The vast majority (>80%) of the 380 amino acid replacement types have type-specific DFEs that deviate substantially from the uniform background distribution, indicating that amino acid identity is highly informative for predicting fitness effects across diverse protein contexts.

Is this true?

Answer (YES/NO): NO